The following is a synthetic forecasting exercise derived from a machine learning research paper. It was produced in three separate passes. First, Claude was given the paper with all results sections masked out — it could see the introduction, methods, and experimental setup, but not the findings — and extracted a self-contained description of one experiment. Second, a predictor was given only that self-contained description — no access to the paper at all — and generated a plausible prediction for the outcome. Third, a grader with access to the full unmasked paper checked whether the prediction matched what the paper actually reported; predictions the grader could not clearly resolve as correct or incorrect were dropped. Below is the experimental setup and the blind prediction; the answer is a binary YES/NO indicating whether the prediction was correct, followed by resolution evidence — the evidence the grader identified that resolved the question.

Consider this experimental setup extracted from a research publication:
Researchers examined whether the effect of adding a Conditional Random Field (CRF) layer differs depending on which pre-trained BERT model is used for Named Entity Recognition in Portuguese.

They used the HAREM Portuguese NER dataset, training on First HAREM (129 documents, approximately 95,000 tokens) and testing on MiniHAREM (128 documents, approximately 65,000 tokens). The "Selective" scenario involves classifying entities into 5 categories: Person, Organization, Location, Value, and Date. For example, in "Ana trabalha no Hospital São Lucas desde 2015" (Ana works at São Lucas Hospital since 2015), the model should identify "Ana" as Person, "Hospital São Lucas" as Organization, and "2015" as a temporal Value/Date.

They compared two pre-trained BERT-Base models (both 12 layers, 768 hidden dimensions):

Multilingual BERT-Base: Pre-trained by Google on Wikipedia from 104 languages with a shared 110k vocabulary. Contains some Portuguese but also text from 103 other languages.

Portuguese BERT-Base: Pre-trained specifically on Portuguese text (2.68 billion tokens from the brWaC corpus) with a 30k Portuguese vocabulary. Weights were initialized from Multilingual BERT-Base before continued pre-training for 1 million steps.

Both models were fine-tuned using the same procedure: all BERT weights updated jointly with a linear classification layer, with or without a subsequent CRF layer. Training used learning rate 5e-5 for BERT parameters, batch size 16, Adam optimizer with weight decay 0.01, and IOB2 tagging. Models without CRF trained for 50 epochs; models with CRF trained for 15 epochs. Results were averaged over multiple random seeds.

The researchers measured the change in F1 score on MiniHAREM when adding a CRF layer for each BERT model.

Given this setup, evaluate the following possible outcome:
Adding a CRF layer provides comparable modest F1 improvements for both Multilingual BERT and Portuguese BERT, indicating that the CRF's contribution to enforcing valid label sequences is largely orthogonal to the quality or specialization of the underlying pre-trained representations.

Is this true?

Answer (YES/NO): NO